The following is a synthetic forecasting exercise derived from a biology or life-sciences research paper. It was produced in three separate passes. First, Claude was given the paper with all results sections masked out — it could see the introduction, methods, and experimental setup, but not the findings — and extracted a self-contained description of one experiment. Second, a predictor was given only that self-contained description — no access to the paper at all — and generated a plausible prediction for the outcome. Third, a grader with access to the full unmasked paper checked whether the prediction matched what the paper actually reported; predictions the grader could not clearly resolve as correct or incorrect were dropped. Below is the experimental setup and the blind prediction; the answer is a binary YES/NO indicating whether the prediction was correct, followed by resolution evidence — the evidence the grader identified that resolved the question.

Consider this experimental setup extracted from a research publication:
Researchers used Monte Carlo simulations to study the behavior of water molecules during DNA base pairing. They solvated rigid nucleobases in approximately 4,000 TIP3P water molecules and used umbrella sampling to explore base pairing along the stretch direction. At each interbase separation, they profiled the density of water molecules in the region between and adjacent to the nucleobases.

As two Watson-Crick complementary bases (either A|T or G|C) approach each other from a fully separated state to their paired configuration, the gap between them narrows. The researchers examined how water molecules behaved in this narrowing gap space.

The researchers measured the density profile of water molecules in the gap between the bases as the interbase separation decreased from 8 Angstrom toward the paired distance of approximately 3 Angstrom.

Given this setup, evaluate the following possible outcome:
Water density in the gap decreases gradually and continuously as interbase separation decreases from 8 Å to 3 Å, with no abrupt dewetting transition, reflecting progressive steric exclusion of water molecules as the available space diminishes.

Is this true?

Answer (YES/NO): NO